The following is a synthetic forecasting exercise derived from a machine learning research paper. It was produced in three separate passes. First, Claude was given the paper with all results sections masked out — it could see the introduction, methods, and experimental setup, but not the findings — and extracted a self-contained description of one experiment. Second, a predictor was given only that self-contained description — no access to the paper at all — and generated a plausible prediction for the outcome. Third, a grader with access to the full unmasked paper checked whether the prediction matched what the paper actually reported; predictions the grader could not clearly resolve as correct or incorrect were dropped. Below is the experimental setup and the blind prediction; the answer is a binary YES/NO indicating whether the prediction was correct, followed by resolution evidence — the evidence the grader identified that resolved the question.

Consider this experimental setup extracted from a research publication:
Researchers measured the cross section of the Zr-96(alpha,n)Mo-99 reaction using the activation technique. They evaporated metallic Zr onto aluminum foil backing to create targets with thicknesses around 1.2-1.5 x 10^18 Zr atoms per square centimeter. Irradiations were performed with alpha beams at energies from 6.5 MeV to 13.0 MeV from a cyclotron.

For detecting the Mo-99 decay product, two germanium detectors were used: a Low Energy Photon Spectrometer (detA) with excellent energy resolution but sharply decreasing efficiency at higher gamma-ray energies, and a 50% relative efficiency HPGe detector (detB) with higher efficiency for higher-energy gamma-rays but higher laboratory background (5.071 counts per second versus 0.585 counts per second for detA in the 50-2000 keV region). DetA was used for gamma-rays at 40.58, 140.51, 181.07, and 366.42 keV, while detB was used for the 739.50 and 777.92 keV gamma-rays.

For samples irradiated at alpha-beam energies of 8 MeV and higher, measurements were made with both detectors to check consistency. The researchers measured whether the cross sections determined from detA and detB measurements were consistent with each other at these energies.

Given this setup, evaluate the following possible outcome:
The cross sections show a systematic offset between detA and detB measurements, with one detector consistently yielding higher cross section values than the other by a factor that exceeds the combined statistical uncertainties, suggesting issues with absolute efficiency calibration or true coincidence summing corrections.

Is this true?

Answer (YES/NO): NO